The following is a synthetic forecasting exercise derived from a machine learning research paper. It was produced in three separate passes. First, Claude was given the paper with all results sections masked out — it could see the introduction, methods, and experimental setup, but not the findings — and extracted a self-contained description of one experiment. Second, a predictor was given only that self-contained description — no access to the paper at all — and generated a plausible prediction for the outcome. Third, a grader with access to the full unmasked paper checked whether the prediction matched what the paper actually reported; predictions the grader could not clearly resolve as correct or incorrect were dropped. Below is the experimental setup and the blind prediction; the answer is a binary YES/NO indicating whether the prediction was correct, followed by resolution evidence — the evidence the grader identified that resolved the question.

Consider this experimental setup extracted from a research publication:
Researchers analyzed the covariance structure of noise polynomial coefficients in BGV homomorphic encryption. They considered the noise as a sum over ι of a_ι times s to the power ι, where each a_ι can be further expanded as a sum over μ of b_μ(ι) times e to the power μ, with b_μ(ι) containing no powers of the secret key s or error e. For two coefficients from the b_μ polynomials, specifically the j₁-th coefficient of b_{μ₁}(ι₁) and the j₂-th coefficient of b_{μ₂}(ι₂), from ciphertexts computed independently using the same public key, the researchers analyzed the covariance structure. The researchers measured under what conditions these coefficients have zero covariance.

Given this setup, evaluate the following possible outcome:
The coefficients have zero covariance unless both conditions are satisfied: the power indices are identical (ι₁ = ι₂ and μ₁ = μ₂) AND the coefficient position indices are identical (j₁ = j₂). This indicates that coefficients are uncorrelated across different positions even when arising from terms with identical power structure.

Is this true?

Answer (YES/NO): NO